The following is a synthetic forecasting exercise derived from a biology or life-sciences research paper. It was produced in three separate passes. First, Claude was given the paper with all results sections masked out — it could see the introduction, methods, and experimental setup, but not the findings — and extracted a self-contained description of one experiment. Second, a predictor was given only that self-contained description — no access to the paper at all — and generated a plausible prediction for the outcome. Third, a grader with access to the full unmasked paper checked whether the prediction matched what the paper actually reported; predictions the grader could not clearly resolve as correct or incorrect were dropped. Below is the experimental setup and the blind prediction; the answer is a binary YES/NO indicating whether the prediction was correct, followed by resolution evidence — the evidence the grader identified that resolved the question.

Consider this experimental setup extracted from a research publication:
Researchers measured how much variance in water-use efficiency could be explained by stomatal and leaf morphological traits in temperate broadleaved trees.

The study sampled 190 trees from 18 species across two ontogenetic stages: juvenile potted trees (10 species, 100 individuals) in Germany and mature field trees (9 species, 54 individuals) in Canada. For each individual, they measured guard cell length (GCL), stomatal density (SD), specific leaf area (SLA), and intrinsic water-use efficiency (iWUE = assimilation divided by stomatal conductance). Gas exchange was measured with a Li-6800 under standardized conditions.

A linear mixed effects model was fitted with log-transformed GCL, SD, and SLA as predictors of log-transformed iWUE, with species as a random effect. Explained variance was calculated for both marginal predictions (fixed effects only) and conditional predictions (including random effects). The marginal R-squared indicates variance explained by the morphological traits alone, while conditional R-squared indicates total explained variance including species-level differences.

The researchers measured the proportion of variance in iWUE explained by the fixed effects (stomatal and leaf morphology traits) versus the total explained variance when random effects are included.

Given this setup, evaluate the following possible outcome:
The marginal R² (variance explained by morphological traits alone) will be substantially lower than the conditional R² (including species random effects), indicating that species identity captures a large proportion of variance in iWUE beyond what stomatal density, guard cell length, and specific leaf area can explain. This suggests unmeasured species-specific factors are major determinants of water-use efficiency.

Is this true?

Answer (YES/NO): YES